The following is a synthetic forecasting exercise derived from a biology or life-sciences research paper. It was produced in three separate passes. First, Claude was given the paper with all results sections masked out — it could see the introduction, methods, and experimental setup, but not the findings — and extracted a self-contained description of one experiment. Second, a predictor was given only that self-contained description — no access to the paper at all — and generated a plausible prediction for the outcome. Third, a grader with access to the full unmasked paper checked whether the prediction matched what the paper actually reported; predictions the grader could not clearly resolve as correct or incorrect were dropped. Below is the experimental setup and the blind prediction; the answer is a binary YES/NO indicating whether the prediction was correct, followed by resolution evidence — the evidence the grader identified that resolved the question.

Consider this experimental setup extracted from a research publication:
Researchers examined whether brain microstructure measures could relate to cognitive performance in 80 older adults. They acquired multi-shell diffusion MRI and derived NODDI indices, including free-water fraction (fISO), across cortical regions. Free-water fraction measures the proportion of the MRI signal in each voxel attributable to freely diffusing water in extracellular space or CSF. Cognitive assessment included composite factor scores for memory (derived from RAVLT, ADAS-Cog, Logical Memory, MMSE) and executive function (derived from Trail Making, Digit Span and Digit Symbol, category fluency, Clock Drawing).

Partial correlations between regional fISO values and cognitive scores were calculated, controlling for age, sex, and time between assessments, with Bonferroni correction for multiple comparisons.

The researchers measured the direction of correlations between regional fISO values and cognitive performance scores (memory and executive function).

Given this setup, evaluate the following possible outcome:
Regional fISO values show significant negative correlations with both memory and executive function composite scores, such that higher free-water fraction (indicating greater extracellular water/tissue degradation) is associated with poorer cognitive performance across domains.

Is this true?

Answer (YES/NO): YES